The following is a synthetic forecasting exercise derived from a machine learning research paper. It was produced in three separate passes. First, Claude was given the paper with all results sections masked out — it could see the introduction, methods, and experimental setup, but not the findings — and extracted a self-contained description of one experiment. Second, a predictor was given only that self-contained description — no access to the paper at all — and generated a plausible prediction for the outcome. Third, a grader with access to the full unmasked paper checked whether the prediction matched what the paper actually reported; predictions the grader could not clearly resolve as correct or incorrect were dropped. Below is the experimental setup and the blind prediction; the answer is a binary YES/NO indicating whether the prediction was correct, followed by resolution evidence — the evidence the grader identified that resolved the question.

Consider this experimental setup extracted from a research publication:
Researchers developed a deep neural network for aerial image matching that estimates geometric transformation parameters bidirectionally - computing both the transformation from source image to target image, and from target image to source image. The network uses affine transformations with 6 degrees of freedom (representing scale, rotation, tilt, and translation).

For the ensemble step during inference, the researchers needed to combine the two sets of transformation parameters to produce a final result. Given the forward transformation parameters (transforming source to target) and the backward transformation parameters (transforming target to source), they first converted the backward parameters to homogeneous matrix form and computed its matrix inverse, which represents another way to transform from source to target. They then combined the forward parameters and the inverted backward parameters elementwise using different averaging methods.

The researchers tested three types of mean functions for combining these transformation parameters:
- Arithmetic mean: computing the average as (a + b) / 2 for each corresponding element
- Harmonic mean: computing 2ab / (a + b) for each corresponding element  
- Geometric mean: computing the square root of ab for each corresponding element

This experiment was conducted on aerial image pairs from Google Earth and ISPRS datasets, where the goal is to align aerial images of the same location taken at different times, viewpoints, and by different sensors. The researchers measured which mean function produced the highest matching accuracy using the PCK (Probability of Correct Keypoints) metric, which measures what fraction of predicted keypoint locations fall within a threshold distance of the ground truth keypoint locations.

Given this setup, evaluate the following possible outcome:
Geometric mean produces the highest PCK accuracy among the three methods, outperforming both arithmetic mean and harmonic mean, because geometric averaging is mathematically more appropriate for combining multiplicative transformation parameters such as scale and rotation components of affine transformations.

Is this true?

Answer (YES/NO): NO